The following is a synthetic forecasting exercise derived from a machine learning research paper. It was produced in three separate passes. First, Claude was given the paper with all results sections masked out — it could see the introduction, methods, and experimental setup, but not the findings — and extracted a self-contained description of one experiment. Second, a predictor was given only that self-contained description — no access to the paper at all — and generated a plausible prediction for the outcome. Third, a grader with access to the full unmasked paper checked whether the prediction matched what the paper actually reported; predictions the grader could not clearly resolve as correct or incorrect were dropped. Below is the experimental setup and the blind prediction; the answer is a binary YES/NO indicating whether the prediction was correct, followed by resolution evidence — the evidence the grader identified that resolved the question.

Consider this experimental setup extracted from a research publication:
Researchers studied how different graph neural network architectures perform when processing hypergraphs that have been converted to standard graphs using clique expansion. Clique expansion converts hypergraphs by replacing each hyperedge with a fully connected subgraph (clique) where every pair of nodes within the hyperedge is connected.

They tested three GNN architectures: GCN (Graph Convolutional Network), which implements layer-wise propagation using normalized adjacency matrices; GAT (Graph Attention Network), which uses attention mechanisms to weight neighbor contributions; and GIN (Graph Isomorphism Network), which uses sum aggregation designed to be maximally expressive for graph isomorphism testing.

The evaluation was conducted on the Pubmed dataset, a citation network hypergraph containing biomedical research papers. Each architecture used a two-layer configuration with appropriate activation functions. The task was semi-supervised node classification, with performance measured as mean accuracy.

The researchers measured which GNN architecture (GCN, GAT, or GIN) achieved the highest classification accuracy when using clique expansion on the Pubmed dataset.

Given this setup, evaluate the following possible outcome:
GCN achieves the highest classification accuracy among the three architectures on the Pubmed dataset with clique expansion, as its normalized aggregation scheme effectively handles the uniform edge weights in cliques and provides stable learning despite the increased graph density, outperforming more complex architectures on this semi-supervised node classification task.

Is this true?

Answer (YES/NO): NO